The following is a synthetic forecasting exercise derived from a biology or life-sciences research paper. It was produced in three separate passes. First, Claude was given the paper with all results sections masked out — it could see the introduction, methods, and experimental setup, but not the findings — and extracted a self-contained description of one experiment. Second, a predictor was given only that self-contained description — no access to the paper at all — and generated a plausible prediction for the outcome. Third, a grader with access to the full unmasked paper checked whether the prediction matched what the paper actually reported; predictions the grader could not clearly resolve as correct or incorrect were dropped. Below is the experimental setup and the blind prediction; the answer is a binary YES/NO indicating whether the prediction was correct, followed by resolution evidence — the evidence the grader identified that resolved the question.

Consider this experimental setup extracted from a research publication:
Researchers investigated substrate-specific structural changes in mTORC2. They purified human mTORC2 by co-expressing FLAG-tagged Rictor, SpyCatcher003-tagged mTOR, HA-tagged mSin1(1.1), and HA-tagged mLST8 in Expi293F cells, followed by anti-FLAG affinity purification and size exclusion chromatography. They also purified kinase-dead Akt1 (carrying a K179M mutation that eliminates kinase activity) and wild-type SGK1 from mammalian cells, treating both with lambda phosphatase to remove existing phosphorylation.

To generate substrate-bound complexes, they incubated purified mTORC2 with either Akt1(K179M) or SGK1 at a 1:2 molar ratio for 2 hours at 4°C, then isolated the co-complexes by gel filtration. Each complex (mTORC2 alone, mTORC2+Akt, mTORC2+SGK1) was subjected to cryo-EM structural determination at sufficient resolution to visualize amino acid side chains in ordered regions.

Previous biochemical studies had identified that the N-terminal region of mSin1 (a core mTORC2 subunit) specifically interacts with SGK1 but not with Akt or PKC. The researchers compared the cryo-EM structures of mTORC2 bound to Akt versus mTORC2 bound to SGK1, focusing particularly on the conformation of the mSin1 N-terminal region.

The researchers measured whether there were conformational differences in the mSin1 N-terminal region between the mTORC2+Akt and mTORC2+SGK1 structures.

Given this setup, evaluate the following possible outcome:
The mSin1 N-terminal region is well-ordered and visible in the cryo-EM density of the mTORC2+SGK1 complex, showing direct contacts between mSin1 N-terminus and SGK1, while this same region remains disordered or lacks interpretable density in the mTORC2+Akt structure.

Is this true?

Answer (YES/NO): NO